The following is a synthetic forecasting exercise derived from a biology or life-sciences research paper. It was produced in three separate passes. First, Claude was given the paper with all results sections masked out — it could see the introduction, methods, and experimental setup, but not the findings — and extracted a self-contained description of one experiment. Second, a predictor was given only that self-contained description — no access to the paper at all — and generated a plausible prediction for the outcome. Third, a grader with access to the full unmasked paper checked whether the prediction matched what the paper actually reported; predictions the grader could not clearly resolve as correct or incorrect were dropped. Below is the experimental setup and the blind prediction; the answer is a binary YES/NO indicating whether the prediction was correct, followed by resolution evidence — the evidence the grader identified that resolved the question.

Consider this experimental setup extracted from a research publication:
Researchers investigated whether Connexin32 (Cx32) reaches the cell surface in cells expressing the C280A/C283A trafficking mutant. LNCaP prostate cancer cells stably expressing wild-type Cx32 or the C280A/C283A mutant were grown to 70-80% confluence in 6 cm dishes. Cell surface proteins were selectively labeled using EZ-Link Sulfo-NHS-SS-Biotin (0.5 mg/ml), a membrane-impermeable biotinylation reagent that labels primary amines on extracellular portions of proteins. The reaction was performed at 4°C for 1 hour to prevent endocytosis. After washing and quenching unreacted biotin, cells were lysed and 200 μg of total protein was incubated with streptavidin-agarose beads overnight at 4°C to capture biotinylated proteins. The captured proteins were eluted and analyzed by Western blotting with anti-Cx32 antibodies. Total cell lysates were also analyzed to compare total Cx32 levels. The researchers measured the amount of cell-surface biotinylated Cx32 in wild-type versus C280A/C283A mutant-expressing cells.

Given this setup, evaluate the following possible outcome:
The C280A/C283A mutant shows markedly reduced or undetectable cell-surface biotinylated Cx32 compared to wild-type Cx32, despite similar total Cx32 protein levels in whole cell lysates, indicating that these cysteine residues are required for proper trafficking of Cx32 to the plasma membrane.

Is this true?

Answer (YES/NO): NO